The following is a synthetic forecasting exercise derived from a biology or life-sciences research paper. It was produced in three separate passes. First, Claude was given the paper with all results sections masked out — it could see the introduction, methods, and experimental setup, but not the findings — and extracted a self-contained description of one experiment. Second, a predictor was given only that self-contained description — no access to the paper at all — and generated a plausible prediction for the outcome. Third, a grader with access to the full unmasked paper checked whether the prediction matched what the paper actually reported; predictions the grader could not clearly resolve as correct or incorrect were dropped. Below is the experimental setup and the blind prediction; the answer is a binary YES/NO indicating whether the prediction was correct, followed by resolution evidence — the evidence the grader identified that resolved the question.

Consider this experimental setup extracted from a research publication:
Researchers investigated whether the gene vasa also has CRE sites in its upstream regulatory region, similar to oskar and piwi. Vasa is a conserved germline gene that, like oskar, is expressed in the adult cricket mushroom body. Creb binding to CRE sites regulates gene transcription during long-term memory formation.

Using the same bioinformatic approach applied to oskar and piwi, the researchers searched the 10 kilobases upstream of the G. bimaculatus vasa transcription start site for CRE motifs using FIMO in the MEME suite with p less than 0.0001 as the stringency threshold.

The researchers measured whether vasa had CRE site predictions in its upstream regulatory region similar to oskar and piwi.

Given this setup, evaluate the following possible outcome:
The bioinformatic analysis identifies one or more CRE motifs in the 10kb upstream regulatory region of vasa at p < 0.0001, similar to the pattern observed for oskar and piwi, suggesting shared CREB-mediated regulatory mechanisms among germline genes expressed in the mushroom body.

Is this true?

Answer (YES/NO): NO